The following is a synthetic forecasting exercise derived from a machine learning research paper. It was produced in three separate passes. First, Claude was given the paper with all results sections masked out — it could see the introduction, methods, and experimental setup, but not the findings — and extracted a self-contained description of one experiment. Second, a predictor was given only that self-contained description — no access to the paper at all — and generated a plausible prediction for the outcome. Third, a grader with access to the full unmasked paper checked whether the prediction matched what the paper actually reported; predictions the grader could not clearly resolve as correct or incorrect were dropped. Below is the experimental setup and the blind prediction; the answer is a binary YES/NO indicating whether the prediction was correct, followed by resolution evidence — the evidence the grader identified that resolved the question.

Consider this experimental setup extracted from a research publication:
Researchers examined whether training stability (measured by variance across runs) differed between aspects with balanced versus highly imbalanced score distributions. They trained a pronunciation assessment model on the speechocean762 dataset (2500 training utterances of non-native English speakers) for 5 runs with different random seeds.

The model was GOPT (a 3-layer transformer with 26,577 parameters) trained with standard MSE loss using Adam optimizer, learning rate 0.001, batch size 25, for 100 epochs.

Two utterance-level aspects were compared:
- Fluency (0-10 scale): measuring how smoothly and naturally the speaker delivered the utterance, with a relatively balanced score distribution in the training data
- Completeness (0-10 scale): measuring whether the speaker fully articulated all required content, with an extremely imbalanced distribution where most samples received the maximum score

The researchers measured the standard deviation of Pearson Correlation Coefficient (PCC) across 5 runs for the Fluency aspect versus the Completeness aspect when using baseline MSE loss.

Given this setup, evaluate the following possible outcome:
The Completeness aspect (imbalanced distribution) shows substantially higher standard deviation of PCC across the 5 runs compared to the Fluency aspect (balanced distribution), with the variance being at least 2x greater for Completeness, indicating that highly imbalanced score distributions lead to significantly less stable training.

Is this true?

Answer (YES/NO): YES